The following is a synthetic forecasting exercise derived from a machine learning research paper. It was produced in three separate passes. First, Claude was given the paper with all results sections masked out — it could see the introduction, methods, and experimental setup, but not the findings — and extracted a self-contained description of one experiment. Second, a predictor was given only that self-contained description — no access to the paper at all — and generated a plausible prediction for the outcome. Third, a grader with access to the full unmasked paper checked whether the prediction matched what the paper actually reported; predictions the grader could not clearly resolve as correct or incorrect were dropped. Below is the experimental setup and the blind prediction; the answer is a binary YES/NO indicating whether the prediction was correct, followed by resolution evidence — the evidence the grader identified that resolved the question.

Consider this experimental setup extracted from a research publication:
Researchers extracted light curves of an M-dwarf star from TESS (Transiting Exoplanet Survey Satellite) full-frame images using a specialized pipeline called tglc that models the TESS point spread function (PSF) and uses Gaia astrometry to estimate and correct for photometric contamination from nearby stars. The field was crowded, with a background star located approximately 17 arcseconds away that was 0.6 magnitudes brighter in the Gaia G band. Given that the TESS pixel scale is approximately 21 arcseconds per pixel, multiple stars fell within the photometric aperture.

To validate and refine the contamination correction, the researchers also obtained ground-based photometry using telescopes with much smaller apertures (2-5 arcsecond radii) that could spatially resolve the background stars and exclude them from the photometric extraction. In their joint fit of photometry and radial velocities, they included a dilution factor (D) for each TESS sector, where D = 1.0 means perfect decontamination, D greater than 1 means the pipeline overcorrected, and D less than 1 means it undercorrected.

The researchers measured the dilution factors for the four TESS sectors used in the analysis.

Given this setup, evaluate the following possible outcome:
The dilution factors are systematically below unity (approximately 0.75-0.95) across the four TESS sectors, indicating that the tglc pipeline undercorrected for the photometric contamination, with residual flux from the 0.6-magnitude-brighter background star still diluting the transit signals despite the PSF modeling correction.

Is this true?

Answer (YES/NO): NO